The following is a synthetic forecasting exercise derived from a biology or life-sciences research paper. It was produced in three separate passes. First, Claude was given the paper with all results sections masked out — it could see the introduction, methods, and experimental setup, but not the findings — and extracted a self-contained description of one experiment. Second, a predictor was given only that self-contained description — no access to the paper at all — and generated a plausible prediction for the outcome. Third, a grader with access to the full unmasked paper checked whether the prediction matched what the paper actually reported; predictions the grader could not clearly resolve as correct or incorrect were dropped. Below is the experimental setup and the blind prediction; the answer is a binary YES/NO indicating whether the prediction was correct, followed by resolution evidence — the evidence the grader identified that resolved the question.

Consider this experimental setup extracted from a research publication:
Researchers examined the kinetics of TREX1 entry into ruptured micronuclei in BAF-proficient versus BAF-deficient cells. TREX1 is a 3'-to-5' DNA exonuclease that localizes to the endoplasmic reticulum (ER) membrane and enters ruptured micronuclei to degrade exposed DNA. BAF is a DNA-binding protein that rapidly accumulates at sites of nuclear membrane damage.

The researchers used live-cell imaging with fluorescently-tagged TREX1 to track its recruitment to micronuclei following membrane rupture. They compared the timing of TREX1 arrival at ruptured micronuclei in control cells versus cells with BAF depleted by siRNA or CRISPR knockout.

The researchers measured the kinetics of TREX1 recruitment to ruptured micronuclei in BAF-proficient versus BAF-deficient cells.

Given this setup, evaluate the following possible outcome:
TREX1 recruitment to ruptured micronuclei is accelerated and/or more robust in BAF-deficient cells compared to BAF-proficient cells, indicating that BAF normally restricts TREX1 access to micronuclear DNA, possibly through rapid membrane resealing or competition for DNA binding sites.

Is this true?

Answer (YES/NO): NO